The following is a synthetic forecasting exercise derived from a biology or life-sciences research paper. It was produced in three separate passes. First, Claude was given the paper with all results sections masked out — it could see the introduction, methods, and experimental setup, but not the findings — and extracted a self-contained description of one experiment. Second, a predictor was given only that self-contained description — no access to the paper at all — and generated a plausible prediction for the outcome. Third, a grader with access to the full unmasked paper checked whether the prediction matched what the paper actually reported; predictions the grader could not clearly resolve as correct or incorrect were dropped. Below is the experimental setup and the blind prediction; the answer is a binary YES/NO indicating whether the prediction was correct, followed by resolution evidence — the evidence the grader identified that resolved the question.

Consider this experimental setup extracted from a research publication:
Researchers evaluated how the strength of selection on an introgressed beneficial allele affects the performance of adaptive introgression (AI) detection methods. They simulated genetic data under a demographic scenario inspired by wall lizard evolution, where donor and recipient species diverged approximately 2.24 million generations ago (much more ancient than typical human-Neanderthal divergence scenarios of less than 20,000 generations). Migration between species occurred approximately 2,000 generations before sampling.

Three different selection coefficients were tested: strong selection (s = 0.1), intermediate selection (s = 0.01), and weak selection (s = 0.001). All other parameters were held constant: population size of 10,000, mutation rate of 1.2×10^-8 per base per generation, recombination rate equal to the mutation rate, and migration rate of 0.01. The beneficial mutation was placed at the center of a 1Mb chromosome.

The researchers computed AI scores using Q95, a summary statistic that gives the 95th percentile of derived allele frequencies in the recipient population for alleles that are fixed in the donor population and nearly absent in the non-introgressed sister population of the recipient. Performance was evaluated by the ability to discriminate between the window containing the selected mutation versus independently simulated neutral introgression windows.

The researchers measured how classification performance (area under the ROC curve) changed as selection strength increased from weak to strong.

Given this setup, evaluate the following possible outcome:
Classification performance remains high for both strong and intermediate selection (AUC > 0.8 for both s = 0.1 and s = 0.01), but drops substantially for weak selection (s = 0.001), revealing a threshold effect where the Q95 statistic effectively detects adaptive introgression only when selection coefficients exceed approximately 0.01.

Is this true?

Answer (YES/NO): YES